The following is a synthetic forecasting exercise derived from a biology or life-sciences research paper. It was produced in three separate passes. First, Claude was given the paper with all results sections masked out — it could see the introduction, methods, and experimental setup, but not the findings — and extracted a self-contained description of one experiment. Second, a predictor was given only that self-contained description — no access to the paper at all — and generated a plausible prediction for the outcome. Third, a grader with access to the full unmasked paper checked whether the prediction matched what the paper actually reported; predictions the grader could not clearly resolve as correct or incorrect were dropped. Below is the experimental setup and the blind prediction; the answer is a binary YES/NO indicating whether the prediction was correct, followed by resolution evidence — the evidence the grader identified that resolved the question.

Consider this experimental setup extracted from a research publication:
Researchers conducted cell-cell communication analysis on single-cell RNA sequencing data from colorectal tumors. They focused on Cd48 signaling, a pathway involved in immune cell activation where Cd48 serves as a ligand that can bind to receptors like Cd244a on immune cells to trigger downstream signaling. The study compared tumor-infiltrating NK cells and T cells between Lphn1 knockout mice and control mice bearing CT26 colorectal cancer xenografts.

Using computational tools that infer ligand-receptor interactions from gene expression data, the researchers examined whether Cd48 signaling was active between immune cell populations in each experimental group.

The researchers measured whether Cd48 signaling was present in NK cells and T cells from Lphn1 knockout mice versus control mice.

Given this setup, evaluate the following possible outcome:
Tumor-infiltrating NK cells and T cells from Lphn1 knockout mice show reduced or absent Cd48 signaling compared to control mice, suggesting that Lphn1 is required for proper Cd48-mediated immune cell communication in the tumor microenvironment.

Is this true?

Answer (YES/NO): NO